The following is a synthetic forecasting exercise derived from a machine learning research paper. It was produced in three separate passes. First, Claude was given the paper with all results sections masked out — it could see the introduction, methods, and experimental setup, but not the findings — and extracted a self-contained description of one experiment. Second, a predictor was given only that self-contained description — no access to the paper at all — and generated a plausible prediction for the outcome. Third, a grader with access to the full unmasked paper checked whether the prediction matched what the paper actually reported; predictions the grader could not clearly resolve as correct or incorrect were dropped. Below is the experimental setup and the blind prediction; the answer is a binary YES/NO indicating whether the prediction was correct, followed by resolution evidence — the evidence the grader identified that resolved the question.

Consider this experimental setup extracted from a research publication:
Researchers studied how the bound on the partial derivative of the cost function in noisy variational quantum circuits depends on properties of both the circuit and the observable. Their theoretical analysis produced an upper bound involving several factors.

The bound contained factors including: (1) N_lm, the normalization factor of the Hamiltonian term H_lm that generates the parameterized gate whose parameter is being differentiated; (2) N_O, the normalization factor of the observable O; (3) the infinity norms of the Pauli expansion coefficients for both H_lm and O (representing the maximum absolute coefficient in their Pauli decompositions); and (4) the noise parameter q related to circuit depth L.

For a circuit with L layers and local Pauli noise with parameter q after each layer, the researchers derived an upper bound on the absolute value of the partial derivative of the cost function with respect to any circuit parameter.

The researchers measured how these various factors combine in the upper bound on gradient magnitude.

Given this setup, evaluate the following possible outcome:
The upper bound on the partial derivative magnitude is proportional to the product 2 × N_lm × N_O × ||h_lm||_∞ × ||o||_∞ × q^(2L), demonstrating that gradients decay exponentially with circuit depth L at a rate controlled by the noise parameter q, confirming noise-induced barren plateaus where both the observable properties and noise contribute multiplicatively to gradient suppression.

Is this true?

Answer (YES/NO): NO